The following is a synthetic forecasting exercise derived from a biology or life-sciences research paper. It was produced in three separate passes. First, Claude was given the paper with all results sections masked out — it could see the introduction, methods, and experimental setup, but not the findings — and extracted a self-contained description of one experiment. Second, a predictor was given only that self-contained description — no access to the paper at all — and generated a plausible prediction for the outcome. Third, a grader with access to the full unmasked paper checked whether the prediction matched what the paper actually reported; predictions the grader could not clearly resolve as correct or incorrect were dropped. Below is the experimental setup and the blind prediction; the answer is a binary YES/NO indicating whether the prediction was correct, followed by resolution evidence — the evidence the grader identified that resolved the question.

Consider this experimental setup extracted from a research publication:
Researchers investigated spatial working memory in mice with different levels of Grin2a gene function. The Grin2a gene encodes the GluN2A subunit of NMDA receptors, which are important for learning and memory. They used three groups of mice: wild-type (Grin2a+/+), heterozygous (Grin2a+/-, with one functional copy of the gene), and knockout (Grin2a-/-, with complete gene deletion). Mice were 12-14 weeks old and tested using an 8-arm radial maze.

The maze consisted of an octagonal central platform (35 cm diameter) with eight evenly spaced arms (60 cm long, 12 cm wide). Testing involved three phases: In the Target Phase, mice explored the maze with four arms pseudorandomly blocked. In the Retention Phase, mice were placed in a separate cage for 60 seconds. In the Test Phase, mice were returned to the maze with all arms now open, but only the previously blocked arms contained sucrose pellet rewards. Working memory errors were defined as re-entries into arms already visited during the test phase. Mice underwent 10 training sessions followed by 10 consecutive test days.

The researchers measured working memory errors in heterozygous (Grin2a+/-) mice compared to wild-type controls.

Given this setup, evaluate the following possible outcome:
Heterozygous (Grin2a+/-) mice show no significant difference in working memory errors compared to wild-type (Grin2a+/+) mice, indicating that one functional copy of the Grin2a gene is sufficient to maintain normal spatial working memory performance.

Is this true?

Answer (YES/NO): NO